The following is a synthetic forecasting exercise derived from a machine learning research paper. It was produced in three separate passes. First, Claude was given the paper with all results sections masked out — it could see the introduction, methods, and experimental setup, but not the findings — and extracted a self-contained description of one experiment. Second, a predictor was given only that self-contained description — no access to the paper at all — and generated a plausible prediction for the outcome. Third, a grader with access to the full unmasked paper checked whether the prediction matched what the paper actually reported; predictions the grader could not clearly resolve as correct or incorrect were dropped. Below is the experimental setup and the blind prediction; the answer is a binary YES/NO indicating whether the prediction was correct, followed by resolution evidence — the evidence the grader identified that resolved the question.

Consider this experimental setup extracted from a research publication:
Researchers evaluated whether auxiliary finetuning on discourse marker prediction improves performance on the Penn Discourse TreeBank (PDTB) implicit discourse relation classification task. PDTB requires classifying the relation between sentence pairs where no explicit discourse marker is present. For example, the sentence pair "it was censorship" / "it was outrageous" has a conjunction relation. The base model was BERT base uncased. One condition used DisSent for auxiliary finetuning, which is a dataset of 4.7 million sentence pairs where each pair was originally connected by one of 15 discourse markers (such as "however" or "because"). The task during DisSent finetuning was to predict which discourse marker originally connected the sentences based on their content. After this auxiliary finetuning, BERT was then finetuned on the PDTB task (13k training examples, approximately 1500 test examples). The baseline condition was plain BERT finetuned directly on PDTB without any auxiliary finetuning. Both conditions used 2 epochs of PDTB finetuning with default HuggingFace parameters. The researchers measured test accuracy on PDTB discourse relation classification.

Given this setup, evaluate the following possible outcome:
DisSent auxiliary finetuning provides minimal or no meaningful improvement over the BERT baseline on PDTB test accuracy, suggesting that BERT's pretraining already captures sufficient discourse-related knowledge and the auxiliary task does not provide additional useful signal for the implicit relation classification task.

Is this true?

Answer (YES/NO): YES